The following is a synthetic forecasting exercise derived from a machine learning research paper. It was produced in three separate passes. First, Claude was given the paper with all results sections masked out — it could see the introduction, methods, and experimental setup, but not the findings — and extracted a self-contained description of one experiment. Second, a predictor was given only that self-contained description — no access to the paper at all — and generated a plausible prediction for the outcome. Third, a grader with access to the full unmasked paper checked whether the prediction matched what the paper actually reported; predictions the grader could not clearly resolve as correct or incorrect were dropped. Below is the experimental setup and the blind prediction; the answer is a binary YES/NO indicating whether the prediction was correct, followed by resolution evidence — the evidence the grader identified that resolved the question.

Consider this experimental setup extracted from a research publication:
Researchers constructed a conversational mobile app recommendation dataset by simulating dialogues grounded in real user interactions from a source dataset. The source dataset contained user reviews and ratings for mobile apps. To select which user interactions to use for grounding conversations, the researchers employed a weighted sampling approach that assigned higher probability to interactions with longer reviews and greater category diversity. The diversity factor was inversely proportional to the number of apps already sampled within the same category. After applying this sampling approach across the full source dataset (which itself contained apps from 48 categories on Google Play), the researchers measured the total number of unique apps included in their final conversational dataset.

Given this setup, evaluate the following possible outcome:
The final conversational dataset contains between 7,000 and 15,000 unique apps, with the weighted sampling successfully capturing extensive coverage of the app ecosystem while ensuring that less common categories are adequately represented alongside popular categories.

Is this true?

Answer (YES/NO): NO